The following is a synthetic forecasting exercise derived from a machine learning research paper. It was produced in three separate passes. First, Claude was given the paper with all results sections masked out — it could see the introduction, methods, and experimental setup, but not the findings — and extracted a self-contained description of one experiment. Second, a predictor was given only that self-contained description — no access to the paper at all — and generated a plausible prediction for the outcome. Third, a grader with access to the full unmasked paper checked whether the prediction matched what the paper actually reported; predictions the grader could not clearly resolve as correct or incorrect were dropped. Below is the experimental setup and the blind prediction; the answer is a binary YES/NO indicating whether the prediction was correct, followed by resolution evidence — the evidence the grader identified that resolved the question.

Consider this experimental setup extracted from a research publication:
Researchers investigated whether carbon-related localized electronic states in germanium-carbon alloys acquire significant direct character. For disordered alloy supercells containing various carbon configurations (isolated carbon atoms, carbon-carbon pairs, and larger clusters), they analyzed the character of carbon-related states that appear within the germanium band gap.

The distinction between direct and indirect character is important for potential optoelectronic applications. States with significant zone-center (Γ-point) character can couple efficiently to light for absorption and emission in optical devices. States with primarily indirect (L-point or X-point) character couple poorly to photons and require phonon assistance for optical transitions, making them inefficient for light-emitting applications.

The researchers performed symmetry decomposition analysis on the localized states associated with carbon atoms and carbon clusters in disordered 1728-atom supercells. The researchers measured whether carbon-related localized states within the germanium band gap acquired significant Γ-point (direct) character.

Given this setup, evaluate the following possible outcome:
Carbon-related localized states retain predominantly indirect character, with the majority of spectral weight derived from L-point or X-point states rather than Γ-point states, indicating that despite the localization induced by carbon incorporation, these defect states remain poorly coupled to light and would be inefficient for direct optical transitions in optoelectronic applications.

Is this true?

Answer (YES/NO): YES